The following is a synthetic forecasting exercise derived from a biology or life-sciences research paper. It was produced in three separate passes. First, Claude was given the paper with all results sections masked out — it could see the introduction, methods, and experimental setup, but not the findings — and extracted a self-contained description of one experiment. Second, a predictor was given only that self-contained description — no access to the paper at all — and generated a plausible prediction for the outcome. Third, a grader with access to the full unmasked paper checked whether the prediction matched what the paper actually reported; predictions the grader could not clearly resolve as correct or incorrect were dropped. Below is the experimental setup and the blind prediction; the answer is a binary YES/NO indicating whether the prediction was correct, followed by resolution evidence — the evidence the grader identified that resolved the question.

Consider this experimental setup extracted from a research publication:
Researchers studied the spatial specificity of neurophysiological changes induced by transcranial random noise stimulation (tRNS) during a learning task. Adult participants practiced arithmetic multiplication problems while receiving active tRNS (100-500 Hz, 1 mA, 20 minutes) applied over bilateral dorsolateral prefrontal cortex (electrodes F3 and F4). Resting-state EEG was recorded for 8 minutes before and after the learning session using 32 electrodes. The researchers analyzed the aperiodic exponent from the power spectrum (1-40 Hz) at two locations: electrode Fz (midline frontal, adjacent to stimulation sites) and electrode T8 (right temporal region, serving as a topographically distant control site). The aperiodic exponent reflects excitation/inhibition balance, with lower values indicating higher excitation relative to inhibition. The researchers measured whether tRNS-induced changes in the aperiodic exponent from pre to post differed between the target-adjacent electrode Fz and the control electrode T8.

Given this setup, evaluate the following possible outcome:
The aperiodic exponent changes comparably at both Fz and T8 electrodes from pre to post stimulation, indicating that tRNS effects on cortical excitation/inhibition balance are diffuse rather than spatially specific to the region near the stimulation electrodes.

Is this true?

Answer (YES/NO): NO